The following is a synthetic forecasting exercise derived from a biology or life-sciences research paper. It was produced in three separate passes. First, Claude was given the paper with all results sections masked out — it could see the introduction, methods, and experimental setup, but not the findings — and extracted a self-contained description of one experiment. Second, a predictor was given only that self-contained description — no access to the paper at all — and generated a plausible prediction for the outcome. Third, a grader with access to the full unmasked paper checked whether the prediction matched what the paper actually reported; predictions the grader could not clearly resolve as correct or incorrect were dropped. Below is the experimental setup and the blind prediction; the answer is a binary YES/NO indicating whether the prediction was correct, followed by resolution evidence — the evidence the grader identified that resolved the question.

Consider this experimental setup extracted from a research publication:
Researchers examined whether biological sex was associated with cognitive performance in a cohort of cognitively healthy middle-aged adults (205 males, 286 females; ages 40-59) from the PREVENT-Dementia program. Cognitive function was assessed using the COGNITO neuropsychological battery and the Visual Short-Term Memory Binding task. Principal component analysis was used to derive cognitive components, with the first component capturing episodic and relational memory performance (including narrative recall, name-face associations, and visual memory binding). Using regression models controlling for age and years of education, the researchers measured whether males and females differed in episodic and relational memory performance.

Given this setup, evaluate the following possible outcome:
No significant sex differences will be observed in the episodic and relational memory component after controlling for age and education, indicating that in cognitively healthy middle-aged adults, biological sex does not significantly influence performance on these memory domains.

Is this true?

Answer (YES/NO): NO